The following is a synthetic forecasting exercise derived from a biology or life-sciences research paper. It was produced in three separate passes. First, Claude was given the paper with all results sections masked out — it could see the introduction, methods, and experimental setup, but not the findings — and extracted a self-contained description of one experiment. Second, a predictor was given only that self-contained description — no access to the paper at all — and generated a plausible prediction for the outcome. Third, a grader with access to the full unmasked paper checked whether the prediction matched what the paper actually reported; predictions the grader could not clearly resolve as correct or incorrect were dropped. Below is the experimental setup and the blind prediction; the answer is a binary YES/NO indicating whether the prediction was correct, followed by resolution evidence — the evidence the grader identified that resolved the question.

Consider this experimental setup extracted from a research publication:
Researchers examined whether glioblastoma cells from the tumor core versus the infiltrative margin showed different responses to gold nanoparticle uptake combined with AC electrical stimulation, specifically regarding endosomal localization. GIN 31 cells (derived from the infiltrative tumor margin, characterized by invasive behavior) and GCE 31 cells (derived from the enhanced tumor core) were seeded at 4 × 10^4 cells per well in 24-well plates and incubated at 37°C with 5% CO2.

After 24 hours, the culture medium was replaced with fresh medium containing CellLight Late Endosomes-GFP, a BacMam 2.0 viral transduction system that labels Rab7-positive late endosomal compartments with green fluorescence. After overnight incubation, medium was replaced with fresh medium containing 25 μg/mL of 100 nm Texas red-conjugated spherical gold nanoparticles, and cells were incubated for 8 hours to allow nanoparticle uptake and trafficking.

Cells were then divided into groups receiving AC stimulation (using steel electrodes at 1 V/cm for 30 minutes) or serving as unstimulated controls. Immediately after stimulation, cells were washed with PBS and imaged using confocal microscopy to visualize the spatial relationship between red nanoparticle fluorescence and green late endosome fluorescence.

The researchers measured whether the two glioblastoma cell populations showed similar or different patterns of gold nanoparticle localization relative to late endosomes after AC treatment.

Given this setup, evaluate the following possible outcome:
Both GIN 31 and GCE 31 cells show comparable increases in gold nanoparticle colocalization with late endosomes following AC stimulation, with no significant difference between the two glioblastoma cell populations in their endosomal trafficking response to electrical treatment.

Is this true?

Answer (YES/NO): NO